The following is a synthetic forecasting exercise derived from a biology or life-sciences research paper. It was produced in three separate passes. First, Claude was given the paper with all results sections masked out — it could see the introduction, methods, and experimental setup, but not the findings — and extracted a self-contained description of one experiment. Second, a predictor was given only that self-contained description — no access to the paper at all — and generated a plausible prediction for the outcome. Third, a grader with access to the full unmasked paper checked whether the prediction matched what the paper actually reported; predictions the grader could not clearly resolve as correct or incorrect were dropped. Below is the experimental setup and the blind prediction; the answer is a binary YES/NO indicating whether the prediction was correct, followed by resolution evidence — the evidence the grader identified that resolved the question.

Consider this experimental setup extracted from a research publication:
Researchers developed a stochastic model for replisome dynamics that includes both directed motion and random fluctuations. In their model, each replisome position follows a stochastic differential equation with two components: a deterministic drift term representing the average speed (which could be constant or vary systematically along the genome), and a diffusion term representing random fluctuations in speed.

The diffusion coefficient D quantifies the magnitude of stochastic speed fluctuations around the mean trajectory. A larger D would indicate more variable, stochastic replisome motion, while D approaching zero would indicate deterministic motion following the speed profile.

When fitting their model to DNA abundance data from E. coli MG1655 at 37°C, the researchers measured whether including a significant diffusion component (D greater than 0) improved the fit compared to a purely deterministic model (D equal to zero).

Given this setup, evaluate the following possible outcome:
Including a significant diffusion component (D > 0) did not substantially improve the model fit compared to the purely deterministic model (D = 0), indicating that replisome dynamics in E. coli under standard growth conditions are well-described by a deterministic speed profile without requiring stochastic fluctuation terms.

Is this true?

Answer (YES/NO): NO